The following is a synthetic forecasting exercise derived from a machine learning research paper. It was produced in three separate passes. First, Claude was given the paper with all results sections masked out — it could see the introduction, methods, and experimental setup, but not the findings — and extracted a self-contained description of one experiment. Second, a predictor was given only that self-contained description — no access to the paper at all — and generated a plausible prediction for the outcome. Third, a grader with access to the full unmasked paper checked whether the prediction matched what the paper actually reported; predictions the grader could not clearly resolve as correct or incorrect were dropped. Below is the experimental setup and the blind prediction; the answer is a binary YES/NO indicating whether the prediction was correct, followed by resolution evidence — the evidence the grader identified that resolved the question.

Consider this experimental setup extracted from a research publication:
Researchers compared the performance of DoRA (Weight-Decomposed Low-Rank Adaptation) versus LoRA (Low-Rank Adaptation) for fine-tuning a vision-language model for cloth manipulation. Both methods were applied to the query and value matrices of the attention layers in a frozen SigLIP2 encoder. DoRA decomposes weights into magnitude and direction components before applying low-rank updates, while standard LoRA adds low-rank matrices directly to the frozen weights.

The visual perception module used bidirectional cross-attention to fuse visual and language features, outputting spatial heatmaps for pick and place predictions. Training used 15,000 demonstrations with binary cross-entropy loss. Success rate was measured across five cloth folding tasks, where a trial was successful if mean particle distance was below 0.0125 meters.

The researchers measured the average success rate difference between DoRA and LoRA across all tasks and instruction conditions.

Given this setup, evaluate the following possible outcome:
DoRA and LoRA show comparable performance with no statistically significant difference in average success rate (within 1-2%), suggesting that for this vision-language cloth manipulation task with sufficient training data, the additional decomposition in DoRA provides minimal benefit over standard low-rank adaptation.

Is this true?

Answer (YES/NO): NO